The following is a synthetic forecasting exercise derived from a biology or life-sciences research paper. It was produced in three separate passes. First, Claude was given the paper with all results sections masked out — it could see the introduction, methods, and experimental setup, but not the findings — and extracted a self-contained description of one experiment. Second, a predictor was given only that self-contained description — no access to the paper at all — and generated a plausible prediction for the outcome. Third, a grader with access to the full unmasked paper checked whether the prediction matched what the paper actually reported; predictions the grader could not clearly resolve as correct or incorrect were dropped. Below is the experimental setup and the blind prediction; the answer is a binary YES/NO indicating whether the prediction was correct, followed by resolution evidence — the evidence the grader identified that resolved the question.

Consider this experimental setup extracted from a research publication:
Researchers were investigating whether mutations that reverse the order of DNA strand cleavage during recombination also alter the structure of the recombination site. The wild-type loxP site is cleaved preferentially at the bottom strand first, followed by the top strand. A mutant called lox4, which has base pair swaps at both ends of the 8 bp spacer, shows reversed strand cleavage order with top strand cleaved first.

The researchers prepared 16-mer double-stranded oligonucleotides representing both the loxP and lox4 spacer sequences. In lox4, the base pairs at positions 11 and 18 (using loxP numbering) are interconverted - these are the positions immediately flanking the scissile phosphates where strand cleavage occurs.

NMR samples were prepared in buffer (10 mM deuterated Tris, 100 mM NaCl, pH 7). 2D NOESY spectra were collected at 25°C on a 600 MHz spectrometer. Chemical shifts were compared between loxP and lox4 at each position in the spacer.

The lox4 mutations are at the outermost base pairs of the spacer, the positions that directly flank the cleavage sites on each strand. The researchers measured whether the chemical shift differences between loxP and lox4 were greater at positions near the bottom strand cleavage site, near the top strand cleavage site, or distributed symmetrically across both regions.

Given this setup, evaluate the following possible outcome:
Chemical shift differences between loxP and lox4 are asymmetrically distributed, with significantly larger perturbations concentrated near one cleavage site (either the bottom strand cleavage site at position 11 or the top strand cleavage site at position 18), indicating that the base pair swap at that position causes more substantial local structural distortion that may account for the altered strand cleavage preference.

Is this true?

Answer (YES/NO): NO